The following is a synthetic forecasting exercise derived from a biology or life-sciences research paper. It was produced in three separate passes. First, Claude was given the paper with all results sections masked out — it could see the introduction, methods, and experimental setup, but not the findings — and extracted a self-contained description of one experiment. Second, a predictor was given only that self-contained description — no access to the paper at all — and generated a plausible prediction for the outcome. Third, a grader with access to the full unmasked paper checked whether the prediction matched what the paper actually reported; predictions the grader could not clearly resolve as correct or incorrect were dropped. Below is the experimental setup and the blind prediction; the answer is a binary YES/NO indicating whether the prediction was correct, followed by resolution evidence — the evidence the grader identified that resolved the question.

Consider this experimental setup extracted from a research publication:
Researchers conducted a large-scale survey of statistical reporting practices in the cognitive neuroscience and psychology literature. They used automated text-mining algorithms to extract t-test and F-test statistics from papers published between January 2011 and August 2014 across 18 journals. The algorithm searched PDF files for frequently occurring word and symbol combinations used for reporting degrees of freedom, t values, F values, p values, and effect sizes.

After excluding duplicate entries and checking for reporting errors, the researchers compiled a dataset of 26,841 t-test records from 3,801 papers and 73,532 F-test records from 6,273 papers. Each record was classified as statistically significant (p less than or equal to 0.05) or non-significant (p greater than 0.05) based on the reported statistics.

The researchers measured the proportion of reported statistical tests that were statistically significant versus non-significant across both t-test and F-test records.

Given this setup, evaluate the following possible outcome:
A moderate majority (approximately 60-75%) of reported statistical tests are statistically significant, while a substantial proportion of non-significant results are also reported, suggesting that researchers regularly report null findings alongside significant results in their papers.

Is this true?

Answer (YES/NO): NO